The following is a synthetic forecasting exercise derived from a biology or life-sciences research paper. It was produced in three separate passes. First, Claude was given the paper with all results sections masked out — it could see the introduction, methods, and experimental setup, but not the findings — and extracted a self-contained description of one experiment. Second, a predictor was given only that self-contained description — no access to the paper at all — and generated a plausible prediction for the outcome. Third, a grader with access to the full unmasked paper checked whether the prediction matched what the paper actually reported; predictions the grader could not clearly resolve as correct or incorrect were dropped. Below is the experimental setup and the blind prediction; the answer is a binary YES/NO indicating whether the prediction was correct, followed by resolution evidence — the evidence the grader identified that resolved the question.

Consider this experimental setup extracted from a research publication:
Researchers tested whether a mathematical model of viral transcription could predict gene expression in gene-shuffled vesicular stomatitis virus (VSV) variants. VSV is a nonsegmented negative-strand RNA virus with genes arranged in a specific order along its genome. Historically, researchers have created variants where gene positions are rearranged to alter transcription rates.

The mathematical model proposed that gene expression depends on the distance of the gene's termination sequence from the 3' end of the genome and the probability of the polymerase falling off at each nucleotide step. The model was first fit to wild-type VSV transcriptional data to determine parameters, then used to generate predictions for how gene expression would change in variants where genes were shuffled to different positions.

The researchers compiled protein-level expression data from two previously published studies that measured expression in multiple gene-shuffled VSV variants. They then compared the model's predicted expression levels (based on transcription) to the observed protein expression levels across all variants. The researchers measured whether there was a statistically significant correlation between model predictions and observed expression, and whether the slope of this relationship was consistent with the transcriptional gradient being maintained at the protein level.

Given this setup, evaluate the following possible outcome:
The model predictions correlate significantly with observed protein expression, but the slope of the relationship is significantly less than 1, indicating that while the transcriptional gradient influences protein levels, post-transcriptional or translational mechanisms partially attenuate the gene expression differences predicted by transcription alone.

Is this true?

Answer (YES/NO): NO